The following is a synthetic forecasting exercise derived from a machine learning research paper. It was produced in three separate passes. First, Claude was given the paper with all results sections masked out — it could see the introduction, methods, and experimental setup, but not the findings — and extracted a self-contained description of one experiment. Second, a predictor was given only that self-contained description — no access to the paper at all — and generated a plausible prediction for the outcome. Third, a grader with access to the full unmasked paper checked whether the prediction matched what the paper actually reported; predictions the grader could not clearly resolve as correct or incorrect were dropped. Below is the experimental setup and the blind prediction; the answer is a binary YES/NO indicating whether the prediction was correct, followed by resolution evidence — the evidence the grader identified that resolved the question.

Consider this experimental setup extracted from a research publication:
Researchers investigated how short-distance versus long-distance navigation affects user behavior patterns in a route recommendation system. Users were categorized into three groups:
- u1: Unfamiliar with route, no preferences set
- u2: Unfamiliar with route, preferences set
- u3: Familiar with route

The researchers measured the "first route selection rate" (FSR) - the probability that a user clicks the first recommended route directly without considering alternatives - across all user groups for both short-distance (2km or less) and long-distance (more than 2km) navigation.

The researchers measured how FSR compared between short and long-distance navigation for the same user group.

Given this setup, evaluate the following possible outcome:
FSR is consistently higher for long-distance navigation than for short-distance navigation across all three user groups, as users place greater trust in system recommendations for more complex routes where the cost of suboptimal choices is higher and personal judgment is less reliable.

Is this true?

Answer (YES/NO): NO